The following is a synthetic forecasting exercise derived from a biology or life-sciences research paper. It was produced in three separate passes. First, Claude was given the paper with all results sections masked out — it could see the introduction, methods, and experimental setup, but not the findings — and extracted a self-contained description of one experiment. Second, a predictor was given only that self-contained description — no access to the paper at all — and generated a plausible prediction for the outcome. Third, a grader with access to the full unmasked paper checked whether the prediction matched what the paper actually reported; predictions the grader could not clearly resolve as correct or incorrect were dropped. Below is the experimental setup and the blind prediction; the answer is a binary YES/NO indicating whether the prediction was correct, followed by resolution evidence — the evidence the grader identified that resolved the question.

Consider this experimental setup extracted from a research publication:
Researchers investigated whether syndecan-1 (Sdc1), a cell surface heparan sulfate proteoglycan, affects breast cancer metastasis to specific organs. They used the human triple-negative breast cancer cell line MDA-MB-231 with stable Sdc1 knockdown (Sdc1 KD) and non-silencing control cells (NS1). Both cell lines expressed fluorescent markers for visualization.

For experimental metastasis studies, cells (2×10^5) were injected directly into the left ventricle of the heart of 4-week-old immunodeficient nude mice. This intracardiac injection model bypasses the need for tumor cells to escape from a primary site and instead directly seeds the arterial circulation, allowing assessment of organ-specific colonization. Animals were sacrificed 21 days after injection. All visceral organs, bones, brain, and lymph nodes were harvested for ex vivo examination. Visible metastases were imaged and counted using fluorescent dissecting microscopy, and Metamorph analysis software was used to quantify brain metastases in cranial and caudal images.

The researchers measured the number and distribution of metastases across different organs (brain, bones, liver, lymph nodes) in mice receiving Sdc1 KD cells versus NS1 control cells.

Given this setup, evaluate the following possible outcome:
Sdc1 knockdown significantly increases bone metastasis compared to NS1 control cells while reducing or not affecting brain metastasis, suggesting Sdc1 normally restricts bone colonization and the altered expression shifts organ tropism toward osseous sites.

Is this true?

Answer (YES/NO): NO